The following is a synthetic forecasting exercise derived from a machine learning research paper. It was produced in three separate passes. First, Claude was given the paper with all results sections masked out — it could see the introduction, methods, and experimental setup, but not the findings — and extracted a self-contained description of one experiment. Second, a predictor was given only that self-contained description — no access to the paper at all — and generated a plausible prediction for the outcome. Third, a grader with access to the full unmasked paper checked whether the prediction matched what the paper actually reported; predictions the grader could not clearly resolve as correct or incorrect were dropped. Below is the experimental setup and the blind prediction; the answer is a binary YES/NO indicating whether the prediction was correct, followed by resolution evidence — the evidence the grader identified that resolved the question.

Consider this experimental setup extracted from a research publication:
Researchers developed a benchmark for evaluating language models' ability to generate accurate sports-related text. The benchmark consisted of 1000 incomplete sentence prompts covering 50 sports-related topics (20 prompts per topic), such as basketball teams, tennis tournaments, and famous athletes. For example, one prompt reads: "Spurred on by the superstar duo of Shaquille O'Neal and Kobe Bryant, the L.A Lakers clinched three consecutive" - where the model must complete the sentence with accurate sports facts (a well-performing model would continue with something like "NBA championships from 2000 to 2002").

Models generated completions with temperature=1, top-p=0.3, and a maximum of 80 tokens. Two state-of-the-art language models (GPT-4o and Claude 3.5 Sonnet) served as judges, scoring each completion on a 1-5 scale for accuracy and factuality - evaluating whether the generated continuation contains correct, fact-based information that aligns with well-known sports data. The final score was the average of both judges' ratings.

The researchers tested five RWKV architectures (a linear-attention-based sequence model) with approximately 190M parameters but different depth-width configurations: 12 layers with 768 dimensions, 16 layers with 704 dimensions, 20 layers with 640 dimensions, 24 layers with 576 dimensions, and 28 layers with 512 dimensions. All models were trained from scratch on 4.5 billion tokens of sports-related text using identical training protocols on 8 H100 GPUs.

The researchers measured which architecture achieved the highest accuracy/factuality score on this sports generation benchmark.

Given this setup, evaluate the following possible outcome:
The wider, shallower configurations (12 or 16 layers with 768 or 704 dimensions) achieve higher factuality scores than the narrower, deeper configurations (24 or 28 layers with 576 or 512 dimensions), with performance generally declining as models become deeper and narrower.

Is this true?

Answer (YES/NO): NO